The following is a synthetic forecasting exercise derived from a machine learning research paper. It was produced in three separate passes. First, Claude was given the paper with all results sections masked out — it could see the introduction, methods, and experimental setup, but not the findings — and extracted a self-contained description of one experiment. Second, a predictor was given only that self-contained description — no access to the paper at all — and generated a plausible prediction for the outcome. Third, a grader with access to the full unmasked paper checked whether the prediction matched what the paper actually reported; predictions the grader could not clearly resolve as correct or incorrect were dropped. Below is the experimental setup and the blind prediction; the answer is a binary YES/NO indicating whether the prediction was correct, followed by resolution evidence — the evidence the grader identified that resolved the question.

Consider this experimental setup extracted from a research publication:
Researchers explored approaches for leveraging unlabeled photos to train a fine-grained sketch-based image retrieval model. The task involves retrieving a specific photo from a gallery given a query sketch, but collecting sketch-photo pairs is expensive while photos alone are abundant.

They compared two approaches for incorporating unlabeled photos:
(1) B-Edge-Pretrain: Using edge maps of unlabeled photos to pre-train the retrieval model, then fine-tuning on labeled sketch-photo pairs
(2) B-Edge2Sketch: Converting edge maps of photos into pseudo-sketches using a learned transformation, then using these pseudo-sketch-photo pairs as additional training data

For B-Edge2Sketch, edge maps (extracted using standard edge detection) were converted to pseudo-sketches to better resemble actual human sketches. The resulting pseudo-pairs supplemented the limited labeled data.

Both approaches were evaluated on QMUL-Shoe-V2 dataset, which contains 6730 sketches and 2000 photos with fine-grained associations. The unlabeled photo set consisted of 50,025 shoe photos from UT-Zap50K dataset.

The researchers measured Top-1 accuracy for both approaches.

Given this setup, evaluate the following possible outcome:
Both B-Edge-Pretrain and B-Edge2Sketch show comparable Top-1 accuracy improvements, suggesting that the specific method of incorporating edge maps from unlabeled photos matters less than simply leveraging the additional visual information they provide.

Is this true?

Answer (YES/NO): NO